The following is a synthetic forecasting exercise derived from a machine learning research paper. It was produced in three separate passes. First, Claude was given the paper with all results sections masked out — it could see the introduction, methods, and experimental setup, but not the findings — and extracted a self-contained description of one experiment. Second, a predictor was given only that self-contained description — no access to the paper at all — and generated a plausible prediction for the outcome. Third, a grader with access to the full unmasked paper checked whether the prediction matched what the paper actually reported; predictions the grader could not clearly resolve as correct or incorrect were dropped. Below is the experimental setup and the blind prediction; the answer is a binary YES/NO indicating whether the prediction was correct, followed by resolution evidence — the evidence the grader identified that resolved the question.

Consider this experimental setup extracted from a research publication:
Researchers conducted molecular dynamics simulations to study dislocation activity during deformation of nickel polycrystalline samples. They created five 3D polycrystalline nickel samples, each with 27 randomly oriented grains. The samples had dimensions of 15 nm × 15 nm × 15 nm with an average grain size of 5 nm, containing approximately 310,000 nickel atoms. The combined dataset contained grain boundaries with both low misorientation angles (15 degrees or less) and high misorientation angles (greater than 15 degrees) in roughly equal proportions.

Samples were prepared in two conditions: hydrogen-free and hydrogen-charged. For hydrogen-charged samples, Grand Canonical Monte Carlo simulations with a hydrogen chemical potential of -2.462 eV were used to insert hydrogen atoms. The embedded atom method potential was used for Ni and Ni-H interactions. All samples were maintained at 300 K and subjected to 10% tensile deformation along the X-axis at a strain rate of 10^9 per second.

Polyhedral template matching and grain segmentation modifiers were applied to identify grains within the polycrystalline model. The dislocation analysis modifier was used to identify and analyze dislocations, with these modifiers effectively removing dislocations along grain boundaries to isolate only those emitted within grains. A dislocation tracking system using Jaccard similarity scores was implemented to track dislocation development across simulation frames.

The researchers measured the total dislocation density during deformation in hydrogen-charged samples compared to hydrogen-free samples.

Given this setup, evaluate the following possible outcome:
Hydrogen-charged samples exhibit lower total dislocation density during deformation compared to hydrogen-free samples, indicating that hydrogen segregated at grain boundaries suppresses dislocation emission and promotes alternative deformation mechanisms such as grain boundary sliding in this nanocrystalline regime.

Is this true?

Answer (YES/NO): NO